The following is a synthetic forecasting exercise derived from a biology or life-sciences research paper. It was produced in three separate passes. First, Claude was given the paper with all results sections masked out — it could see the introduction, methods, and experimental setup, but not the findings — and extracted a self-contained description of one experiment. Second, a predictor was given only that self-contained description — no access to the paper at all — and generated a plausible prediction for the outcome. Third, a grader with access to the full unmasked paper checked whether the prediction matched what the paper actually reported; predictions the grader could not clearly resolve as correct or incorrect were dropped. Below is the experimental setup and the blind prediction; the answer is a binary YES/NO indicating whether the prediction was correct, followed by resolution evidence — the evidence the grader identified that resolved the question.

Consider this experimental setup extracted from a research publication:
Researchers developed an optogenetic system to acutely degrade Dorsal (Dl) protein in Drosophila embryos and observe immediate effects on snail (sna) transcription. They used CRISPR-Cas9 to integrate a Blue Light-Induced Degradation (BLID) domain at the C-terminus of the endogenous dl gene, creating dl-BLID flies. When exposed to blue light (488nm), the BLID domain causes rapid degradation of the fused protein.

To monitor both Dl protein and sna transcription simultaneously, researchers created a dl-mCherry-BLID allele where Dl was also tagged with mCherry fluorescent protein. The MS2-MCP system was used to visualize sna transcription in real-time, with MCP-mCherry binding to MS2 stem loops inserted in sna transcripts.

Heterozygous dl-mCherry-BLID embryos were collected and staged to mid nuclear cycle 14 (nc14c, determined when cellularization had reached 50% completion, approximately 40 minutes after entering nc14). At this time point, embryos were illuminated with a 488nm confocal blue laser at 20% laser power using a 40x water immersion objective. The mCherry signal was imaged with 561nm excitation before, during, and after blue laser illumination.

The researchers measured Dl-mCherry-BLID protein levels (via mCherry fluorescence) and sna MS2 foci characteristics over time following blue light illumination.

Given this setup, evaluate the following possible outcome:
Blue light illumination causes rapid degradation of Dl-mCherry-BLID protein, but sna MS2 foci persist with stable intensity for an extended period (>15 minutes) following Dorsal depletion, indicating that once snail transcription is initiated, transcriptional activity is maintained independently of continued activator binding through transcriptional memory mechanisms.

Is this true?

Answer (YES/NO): NO